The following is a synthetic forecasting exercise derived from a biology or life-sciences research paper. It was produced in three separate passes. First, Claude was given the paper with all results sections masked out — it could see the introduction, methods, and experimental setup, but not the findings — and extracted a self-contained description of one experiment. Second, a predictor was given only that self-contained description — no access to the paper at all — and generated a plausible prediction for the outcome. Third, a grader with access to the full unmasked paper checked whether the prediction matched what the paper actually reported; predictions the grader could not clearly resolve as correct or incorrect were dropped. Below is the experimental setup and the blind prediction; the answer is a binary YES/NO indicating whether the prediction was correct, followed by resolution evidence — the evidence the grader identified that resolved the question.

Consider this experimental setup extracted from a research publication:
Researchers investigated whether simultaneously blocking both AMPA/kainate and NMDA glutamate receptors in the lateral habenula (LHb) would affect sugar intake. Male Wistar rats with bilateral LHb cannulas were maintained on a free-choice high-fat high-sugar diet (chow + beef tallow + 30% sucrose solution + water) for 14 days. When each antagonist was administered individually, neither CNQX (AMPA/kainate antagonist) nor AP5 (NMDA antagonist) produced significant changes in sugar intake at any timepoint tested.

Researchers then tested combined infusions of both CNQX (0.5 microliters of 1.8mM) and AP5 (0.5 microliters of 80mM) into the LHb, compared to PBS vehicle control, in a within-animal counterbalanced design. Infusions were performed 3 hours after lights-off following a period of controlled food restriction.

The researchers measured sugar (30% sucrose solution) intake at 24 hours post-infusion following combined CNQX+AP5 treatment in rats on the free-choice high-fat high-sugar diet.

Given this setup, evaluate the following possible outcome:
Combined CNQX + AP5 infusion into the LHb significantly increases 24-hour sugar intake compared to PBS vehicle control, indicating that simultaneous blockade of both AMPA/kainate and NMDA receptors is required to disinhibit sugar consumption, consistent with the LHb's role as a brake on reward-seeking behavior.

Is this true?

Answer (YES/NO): NO